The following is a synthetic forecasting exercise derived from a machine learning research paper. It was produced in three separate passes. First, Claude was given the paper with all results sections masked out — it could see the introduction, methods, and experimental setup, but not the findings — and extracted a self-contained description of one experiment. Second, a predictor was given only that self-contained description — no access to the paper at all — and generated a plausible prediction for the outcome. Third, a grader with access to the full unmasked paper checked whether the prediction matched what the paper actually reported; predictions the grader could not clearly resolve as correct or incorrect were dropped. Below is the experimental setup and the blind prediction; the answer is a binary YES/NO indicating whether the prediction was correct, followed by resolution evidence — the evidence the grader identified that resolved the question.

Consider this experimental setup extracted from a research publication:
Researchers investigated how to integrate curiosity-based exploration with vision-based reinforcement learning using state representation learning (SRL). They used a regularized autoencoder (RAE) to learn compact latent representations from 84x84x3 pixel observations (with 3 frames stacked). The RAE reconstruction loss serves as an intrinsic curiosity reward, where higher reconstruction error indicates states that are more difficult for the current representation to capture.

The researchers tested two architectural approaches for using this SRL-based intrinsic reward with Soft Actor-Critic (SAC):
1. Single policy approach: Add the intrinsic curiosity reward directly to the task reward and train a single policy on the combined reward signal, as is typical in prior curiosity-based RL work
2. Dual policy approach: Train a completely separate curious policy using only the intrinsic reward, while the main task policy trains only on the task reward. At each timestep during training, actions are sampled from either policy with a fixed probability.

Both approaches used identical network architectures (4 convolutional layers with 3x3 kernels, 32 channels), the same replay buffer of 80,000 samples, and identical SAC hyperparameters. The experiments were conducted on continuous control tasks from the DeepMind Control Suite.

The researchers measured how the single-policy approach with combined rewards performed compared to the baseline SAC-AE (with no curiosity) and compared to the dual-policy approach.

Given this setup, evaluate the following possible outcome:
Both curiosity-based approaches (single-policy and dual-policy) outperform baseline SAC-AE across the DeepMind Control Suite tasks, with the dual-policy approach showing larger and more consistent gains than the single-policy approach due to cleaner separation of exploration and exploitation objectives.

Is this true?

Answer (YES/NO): NO